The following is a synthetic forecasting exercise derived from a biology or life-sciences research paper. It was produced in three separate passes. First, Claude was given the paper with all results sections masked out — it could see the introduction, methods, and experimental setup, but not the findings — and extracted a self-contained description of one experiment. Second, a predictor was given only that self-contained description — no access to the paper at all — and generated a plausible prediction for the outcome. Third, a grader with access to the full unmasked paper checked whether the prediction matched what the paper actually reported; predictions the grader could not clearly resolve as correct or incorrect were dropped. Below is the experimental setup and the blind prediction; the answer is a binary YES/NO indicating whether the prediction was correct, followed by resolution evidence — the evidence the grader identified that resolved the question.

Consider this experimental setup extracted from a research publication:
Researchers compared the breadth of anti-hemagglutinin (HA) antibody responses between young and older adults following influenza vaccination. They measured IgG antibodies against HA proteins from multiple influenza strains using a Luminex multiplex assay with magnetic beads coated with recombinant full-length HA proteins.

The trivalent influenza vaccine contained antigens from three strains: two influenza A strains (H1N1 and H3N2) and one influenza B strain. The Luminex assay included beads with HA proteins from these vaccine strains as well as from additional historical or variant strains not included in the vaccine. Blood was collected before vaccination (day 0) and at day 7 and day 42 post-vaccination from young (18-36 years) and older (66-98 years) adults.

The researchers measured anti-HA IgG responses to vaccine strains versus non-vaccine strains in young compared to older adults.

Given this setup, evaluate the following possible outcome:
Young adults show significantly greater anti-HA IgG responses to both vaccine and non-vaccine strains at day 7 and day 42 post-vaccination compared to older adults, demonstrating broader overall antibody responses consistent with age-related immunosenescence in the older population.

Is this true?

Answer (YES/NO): YES